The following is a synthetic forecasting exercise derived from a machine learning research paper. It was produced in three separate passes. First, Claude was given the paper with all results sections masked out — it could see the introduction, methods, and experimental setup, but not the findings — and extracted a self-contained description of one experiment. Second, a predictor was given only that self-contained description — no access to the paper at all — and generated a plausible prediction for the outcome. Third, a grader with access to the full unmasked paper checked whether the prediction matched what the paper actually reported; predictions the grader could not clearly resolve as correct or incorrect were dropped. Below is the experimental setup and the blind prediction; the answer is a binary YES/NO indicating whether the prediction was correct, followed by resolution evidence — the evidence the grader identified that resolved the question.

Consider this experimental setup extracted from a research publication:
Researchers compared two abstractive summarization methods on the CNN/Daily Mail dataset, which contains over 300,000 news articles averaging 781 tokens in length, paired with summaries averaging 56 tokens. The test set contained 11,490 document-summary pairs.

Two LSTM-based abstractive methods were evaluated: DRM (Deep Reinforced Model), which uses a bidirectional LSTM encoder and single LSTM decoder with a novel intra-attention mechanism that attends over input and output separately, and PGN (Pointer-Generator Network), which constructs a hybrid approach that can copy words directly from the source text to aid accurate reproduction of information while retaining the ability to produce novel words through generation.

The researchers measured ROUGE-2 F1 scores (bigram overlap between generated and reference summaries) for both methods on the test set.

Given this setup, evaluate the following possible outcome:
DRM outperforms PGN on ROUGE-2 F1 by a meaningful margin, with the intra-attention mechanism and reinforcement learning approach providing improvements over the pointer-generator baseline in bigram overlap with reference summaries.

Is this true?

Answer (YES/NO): NO